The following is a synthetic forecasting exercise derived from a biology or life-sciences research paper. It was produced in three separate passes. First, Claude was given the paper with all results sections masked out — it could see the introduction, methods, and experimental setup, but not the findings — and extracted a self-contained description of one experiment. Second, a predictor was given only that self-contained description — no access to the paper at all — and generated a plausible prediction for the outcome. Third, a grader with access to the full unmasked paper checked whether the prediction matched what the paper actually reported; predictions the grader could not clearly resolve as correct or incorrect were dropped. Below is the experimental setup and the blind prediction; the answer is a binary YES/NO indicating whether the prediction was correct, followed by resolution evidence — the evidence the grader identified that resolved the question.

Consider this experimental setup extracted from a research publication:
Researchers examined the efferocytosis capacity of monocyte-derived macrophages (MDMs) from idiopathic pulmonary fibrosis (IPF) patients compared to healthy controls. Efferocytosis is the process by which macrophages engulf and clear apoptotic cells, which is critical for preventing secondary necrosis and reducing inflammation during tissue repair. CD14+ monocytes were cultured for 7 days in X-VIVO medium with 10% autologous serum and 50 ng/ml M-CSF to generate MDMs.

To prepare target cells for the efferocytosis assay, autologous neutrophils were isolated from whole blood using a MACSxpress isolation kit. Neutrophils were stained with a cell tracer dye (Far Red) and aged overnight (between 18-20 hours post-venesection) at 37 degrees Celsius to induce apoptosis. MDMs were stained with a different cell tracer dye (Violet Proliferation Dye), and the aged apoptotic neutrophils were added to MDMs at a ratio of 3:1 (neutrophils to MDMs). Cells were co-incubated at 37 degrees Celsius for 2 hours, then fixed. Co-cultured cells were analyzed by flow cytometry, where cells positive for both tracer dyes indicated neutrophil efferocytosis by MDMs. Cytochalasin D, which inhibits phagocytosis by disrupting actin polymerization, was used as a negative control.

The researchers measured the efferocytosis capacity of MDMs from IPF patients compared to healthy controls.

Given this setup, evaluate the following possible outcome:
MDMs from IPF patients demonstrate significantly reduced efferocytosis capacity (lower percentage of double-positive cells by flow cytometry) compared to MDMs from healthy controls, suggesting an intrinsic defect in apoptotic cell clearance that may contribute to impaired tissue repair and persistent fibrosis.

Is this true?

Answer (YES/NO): YES